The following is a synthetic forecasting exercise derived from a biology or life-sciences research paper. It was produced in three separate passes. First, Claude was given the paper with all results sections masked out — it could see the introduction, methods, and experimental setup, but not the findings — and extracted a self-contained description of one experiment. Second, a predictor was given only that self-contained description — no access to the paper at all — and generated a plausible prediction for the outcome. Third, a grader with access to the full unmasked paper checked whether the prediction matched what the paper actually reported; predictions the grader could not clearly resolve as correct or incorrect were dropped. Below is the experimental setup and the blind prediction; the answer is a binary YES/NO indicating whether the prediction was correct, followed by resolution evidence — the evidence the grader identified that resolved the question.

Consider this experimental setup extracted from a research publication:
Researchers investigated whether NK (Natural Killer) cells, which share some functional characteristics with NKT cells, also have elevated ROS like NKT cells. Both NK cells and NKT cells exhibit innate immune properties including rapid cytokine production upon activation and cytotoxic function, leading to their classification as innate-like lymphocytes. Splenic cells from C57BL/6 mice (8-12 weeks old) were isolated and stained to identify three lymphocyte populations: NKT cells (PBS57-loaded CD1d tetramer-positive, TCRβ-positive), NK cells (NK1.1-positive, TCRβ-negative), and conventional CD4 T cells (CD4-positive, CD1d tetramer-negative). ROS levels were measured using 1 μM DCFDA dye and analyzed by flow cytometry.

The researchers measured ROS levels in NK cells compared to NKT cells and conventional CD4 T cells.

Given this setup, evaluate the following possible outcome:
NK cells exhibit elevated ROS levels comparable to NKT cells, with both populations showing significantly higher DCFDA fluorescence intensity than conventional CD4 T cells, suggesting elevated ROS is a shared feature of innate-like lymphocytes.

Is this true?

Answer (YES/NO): NO